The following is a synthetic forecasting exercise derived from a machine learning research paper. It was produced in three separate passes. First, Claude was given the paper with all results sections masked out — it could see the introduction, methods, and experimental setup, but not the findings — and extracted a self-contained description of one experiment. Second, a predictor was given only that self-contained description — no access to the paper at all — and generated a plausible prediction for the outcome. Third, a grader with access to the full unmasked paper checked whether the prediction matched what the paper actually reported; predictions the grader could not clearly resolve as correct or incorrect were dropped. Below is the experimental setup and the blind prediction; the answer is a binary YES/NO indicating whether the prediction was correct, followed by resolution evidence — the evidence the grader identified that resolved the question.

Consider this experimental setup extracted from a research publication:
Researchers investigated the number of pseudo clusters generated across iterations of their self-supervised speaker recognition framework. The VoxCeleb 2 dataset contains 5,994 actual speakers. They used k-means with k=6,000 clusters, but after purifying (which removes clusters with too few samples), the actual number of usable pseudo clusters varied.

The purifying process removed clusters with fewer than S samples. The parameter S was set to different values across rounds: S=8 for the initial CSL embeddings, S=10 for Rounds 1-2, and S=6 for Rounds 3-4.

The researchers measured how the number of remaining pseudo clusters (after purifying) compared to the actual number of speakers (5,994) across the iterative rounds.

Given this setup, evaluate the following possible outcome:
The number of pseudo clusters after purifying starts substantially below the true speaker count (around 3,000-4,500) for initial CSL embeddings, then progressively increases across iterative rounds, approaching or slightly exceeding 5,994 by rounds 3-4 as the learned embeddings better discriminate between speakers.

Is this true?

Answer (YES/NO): NO